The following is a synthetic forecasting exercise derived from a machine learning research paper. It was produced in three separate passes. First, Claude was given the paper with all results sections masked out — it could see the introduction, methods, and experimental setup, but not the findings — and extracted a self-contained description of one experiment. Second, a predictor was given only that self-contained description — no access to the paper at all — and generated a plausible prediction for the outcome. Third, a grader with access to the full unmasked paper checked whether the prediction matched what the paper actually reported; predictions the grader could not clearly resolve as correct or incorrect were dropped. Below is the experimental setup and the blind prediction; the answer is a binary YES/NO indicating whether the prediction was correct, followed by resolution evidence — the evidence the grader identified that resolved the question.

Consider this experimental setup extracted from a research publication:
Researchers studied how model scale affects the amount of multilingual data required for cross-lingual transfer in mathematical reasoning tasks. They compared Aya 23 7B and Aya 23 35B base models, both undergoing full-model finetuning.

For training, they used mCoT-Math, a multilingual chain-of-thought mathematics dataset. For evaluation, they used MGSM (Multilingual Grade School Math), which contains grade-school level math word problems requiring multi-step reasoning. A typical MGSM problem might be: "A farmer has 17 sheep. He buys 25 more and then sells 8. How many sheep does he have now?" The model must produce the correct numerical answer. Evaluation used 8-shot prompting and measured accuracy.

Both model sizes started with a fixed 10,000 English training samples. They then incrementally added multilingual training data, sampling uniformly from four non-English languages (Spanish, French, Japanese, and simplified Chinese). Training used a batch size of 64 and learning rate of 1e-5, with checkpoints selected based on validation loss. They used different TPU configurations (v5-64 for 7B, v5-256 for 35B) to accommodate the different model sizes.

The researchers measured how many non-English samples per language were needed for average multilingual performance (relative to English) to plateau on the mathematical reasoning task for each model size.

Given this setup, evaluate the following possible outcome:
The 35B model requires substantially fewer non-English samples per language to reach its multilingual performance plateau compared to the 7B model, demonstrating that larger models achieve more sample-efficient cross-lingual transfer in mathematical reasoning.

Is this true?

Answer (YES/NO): YES